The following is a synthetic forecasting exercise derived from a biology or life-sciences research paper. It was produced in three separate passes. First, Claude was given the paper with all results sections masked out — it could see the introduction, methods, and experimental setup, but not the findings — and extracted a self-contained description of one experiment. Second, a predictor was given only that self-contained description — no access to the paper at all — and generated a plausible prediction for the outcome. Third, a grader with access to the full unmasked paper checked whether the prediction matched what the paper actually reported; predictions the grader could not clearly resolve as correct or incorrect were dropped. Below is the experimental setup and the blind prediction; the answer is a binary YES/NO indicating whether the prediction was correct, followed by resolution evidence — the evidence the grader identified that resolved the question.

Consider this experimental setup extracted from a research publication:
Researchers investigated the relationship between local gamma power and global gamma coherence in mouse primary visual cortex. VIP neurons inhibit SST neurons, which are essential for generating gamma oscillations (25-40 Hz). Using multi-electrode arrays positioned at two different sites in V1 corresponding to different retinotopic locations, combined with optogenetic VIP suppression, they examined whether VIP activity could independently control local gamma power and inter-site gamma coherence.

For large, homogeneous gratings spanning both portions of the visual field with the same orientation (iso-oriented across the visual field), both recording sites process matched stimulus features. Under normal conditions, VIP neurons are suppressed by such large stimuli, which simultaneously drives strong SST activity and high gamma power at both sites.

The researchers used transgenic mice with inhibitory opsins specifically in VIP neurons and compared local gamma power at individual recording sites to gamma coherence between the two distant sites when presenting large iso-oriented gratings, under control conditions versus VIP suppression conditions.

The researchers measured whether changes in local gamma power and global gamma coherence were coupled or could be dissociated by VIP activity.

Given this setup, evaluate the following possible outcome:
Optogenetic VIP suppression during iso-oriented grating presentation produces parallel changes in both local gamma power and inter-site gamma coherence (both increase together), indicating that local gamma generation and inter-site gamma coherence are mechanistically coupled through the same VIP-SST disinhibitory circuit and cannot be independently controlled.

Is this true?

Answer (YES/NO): NO